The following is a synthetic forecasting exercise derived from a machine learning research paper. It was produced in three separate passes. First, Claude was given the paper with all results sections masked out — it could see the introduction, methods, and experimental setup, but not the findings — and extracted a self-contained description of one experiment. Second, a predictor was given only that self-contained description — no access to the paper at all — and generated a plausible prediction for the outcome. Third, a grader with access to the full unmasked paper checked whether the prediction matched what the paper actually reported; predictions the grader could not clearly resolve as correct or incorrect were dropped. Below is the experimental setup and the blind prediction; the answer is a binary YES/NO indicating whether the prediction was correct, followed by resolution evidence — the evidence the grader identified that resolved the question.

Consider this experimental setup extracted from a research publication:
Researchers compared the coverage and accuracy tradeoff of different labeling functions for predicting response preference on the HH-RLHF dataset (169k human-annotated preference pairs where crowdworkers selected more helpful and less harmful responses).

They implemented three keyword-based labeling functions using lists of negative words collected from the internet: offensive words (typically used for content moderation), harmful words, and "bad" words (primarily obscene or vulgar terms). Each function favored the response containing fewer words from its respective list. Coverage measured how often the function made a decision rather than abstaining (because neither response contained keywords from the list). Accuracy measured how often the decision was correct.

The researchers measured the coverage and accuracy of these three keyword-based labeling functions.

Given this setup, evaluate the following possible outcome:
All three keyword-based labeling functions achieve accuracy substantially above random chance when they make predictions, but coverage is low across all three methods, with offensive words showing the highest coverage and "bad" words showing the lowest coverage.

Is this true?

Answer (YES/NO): NO